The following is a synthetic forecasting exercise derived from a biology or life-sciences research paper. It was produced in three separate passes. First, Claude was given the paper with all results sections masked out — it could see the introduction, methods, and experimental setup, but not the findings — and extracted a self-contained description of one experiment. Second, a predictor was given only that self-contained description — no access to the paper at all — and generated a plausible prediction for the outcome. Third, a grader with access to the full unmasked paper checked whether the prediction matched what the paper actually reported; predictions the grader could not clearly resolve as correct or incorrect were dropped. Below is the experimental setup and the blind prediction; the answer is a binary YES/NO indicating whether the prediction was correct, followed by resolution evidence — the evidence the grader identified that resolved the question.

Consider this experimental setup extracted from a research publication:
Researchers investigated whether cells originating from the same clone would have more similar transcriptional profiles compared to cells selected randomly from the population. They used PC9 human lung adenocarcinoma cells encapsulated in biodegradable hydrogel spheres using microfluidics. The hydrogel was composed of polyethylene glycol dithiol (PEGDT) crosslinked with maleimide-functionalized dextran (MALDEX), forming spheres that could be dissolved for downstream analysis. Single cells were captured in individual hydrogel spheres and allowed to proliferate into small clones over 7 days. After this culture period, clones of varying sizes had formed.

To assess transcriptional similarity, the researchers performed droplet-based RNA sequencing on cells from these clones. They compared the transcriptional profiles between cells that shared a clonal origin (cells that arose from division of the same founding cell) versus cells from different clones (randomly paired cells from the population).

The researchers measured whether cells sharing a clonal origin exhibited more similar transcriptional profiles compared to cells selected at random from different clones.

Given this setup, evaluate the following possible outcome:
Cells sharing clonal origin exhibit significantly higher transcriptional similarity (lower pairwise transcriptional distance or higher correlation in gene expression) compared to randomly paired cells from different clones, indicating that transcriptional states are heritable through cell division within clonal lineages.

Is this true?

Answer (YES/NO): YES